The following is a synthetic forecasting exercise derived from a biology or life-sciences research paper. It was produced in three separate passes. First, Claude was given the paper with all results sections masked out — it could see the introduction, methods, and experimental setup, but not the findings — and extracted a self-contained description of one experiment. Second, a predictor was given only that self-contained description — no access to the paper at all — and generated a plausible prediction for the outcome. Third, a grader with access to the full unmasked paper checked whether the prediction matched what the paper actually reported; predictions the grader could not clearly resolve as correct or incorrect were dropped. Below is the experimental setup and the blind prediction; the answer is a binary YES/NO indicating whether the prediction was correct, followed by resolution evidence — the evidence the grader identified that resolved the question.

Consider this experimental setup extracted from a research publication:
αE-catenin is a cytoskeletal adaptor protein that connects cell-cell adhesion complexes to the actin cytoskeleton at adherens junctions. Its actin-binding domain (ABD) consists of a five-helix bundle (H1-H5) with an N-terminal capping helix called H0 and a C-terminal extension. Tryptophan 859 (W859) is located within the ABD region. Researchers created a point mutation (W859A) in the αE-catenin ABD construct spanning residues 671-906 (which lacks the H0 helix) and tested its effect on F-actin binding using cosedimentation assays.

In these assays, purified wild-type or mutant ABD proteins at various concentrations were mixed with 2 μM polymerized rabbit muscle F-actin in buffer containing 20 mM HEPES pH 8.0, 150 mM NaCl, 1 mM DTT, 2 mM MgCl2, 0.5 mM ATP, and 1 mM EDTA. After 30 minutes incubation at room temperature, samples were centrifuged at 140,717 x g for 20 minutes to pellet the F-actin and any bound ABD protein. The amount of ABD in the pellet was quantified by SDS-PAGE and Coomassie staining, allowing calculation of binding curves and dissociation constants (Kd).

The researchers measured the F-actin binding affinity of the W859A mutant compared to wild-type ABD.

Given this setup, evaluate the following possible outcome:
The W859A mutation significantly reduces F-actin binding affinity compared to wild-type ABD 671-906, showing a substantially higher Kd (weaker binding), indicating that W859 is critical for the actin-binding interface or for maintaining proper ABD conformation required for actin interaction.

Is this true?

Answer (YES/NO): YES